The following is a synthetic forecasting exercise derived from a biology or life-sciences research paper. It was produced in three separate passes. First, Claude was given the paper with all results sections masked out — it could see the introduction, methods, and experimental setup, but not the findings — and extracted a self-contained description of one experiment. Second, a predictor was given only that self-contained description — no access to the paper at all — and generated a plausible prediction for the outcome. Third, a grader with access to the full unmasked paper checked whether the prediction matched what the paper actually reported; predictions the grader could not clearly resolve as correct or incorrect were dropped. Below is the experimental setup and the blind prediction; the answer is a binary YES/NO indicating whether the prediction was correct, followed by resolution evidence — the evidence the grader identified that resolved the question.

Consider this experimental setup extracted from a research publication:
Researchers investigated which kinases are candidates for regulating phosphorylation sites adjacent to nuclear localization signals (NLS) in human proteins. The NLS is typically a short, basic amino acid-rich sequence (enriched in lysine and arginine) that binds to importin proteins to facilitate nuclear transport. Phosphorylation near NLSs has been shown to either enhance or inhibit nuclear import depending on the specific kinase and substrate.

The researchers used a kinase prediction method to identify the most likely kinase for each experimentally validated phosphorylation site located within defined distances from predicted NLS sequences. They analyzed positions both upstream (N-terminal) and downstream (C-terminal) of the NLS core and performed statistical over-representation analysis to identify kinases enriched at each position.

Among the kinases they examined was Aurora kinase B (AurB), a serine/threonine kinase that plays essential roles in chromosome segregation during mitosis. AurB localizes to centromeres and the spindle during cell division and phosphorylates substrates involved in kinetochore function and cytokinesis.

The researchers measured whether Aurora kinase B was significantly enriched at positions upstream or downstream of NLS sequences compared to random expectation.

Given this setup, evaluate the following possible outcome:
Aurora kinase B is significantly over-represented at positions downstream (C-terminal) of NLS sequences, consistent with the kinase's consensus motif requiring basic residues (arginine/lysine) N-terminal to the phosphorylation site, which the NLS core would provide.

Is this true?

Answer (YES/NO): YES